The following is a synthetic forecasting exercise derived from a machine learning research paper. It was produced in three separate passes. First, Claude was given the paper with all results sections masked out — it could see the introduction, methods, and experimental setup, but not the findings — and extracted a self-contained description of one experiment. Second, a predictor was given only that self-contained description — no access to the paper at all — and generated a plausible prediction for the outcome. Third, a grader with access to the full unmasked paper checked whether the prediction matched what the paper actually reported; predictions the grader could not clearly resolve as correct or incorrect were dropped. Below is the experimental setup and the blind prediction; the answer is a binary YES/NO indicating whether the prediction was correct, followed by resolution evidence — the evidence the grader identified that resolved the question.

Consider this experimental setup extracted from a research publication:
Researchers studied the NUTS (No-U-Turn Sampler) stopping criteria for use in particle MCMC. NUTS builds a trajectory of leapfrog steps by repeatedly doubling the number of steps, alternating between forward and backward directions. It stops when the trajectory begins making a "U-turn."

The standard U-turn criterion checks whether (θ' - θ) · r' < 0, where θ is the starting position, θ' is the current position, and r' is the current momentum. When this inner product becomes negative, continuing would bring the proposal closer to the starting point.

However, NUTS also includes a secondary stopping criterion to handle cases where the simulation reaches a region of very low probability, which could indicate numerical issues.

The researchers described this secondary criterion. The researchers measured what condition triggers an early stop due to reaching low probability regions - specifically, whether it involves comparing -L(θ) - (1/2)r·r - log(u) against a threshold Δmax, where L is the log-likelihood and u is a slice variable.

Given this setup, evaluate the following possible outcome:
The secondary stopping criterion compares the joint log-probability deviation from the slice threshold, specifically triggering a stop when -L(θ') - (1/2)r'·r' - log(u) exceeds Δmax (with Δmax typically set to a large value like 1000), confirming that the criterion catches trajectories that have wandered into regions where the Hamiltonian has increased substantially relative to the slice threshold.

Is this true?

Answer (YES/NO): NO